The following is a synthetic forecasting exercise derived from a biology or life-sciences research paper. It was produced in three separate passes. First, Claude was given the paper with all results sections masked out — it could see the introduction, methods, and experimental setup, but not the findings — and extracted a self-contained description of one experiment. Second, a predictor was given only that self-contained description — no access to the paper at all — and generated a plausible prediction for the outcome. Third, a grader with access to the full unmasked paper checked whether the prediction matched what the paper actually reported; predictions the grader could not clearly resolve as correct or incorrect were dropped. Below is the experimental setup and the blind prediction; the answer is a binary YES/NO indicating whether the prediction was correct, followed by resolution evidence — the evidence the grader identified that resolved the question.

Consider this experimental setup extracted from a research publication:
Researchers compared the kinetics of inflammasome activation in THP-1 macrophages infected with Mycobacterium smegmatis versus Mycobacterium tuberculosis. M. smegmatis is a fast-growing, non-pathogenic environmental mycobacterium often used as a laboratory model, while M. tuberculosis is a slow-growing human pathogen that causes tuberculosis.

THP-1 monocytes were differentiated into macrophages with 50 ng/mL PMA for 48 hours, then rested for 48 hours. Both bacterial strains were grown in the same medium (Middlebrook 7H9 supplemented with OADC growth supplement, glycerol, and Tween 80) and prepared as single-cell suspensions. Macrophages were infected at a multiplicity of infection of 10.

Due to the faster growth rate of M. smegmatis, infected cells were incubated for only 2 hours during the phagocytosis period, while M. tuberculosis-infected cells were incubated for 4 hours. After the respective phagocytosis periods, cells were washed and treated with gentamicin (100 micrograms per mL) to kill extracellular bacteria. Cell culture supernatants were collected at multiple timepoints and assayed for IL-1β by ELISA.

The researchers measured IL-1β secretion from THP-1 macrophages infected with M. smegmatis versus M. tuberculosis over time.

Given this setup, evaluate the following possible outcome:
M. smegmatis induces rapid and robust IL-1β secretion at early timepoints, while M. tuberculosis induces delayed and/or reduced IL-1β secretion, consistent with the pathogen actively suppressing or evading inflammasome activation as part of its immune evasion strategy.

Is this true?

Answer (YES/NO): NO